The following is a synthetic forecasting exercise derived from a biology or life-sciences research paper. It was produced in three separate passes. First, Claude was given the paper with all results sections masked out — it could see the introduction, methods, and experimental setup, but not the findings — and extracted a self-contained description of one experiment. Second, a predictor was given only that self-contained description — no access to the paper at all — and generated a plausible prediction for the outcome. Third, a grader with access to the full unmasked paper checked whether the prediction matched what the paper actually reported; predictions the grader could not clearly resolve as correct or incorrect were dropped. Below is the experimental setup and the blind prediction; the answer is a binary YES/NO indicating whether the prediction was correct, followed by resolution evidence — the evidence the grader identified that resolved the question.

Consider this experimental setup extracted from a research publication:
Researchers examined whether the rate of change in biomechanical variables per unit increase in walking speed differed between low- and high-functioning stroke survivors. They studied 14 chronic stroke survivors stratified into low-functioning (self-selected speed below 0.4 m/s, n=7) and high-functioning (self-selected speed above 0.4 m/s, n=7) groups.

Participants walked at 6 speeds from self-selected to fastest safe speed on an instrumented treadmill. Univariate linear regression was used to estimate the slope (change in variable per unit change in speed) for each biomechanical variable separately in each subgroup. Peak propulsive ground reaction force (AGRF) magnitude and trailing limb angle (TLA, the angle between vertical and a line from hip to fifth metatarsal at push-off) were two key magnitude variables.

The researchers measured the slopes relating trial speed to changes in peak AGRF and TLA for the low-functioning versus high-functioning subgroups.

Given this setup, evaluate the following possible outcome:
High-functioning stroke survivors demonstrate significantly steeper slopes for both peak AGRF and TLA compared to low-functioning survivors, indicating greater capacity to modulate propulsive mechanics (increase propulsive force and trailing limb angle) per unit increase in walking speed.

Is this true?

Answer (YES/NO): NO